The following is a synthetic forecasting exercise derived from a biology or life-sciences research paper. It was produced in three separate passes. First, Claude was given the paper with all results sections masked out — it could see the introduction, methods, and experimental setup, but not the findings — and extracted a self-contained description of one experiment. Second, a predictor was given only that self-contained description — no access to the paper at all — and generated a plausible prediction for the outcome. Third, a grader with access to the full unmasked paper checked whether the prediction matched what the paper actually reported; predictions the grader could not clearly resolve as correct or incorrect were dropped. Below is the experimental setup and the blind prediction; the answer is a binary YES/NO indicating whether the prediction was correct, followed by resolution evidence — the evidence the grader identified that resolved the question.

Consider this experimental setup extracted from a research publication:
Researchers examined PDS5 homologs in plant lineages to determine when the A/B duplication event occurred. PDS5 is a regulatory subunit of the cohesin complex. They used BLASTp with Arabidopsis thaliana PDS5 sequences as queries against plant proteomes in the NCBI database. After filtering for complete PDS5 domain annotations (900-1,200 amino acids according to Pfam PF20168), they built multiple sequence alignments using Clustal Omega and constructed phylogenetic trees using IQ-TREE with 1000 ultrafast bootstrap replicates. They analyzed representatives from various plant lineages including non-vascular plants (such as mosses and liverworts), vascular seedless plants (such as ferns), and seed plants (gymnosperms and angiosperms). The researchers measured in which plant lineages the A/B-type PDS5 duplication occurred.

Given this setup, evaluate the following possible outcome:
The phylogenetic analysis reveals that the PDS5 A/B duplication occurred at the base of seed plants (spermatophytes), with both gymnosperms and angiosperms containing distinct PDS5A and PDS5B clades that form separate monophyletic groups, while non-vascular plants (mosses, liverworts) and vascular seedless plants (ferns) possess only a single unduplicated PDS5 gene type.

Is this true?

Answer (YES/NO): NO